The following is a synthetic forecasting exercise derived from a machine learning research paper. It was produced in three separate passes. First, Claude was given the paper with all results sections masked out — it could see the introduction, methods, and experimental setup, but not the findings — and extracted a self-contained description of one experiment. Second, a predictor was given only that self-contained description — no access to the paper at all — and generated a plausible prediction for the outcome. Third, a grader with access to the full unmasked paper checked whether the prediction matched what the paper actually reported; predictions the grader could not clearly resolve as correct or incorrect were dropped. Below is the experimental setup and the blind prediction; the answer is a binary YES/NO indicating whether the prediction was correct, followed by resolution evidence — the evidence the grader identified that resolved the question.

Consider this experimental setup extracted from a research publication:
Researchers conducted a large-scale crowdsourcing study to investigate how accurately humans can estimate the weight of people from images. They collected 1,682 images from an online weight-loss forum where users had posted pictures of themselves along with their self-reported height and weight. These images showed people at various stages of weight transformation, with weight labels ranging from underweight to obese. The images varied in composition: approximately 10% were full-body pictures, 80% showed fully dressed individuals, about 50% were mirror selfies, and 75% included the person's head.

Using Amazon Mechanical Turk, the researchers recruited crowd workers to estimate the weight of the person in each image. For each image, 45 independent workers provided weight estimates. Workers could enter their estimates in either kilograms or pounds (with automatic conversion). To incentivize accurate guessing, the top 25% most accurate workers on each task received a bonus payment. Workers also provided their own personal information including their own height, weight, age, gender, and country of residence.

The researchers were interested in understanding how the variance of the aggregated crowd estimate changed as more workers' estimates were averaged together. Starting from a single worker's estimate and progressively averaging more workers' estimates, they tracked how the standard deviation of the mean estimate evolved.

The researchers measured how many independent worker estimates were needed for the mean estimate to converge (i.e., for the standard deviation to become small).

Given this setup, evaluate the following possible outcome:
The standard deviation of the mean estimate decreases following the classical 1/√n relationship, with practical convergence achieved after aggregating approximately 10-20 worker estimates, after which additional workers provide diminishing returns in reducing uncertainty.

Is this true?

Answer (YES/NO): NO